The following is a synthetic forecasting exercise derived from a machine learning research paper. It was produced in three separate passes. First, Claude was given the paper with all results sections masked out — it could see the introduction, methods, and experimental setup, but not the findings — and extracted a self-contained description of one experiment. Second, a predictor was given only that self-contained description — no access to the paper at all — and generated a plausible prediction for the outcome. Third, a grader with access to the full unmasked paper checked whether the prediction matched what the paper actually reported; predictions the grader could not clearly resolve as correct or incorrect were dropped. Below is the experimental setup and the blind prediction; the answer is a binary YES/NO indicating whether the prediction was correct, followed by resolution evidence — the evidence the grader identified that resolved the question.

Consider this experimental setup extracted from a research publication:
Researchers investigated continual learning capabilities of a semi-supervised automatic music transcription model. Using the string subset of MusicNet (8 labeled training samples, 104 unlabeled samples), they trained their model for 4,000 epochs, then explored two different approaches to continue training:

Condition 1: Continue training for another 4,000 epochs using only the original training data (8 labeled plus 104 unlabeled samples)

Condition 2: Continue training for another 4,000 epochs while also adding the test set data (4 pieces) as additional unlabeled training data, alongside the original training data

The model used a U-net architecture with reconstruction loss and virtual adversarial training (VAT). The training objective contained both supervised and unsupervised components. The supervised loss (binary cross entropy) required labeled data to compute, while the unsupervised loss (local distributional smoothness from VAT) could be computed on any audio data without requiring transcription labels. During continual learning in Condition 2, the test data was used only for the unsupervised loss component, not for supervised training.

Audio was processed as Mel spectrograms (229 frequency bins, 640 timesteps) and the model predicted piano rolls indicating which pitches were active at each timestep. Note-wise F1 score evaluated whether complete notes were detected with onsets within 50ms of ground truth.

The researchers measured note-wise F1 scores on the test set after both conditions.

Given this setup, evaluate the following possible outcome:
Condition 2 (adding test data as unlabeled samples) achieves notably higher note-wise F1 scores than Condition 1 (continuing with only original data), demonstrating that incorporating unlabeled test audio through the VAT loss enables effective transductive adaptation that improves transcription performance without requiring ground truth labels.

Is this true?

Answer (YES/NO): NO